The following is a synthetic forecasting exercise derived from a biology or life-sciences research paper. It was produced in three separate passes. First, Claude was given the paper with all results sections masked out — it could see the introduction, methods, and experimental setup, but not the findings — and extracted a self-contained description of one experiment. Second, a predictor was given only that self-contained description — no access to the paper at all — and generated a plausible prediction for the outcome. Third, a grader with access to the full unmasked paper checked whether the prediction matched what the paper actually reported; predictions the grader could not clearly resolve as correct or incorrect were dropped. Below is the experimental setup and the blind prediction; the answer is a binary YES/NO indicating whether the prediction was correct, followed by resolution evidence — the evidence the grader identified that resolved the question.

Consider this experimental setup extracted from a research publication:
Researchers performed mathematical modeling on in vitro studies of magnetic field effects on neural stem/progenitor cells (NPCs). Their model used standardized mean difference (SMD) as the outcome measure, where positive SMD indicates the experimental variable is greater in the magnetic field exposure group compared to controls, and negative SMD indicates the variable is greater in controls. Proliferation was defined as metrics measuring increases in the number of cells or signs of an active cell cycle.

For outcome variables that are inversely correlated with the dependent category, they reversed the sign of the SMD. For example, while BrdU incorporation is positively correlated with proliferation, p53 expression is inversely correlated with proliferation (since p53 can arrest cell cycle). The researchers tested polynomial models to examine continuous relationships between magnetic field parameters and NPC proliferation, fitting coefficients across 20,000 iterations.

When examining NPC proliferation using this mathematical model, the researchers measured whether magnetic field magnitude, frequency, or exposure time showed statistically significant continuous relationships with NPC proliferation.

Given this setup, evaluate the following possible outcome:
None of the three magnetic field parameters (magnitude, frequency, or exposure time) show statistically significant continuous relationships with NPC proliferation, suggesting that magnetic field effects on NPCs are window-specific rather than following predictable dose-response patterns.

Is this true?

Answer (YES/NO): NO